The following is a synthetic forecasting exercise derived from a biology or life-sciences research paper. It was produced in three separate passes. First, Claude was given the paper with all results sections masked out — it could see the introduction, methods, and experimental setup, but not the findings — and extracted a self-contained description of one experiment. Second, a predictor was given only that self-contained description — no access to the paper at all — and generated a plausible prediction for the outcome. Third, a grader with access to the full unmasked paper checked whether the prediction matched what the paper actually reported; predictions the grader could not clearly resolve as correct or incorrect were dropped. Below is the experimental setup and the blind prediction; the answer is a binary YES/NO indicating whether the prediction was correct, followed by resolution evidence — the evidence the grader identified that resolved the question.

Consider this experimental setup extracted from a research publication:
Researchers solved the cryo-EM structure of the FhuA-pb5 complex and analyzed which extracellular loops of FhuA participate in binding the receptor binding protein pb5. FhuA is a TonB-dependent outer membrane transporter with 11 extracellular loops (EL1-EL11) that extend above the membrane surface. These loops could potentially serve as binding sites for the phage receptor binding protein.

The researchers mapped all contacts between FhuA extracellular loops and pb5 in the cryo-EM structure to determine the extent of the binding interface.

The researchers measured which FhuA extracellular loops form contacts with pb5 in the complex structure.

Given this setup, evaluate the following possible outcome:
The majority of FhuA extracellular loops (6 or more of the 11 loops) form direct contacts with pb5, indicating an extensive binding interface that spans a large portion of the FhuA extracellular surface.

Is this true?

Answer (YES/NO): YES